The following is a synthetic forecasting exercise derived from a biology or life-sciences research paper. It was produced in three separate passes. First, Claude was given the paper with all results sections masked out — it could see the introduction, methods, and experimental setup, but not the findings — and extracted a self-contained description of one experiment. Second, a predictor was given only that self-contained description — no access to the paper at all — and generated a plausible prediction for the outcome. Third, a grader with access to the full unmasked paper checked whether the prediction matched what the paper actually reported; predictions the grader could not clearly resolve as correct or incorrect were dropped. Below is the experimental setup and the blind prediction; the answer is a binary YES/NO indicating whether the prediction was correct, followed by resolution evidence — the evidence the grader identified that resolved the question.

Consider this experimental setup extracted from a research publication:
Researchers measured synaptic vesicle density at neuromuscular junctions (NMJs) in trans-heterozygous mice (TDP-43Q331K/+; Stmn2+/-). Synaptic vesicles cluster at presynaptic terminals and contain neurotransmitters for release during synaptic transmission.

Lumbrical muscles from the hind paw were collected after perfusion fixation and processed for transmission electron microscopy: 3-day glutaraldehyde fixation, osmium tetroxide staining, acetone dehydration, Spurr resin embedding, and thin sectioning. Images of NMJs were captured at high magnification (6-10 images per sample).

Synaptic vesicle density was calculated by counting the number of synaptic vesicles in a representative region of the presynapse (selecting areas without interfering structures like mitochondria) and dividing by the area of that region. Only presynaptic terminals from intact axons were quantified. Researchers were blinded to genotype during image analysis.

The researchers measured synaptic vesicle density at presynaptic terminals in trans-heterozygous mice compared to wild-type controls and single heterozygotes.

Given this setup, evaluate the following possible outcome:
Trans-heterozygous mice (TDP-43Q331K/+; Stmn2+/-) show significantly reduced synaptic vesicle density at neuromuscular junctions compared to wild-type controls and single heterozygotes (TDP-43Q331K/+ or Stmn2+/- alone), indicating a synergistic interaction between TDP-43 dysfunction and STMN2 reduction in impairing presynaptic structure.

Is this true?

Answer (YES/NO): NO